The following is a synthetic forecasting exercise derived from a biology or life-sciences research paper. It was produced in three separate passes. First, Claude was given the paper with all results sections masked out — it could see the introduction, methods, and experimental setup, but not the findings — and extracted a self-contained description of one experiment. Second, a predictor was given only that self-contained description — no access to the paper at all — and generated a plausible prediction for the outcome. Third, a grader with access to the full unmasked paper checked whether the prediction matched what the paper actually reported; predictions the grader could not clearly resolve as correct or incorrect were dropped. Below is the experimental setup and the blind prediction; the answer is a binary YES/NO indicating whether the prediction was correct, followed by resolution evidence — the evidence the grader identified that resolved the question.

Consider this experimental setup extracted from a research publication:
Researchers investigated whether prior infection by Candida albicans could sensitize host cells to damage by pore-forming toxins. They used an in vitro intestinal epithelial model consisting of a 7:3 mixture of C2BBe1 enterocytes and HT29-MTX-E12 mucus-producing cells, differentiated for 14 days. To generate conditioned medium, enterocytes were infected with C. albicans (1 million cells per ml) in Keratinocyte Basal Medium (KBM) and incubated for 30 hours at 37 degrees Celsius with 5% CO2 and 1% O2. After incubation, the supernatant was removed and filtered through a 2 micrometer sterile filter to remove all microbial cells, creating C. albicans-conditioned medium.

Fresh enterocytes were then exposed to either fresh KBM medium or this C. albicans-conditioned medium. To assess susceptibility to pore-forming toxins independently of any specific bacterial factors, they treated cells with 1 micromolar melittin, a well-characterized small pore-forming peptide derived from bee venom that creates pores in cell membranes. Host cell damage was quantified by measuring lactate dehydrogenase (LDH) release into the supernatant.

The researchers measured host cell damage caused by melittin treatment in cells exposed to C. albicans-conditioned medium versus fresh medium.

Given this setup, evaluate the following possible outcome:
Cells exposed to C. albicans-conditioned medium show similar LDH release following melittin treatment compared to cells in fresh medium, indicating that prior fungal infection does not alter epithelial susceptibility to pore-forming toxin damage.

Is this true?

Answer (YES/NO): NO